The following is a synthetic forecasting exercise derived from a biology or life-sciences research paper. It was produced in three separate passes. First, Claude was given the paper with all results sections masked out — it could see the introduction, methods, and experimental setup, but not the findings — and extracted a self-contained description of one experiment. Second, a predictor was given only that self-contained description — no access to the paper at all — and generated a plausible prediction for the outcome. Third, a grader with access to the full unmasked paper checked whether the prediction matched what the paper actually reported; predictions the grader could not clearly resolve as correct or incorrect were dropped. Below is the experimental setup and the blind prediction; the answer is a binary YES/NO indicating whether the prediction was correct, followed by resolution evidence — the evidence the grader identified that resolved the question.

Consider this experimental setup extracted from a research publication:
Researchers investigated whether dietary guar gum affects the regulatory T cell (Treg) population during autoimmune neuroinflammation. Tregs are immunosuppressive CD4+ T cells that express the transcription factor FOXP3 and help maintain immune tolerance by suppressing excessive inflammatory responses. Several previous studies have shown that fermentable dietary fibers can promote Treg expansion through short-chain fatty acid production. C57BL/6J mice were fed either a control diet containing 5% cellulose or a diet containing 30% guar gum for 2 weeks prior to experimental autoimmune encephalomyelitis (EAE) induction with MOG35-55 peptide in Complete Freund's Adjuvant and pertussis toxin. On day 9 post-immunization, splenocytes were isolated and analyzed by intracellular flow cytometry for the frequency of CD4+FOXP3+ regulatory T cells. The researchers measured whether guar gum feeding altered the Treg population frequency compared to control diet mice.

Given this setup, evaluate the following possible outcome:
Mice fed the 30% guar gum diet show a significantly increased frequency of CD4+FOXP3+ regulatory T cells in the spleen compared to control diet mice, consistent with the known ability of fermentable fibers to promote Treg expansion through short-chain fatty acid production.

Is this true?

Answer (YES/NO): NO